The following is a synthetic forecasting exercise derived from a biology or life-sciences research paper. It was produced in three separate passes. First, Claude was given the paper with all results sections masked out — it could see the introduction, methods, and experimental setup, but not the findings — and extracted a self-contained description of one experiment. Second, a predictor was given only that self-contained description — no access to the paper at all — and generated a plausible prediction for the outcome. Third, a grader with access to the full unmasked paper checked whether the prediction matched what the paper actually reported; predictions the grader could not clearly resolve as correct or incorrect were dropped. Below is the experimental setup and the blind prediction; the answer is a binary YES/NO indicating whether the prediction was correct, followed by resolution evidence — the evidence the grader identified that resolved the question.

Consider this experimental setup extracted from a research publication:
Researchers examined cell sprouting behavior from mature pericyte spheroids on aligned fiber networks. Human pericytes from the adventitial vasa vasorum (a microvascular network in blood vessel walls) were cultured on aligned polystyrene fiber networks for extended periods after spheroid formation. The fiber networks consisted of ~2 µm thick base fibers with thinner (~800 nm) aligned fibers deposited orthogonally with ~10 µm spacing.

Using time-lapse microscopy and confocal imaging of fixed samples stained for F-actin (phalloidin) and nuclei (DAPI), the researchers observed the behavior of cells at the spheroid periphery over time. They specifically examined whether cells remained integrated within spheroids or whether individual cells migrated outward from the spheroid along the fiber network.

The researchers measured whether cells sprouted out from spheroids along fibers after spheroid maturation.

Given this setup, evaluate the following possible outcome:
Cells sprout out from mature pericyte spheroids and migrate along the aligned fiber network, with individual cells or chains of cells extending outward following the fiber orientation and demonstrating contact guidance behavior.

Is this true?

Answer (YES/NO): YES